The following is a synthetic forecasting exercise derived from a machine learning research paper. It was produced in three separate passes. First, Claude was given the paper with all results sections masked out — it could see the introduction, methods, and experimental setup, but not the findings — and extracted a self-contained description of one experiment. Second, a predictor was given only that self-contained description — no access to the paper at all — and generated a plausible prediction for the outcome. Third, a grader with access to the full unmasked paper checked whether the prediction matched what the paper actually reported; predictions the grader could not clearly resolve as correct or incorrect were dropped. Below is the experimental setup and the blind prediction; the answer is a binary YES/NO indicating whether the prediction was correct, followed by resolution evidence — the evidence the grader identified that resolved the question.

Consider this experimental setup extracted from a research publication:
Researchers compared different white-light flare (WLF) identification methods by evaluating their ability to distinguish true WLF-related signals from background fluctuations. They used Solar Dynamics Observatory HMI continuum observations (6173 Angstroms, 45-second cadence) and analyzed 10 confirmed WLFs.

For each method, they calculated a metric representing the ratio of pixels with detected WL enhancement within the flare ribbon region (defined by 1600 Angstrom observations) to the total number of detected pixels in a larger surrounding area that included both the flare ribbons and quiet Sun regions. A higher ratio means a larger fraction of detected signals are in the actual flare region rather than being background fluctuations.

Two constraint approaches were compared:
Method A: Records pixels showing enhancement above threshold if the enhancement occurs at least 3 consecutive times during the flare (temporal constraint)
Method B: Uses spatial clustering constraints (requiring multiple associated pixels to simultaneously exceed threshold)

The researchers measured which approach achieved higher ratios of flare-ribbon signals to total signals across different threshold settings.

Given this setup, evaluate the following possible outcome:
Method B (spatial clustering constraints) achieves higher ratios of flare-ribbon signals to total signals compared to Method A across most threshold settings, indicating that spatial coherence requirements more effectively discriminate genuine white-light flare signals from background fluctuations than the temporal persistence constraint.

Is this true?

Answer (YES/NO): NO